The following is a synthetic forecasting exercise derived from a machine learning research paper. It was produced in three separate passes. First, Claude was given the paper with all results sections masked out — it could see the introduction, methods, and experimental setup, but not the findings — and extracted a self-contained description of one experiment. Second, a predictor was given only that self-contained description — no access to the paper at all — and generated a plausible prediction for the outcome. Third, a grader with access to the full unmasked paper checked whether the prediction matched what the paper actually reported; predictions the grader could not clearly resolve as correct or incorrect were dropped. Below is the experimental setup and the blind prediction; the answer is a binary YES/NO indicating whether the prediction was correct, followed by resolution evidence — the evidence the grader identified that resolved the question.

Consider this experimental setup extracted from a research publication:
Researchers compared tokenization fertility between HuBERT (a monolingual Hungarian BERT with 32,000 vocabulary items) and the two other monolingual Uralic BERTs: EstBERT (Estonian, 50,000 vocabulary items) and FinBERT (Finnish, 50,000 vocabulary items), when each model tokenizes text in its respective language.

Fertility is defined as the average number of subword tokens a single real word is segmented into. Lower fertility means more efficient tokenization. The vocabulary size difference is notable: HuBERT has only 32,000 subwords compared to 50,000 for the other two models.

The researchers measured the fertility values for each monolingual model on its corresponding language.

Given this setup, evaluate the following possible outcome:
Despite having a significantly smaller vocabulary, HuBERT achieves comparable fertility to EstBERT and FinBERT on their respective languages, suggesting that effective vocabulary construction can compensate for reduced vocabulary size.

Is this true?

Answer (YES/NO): NO